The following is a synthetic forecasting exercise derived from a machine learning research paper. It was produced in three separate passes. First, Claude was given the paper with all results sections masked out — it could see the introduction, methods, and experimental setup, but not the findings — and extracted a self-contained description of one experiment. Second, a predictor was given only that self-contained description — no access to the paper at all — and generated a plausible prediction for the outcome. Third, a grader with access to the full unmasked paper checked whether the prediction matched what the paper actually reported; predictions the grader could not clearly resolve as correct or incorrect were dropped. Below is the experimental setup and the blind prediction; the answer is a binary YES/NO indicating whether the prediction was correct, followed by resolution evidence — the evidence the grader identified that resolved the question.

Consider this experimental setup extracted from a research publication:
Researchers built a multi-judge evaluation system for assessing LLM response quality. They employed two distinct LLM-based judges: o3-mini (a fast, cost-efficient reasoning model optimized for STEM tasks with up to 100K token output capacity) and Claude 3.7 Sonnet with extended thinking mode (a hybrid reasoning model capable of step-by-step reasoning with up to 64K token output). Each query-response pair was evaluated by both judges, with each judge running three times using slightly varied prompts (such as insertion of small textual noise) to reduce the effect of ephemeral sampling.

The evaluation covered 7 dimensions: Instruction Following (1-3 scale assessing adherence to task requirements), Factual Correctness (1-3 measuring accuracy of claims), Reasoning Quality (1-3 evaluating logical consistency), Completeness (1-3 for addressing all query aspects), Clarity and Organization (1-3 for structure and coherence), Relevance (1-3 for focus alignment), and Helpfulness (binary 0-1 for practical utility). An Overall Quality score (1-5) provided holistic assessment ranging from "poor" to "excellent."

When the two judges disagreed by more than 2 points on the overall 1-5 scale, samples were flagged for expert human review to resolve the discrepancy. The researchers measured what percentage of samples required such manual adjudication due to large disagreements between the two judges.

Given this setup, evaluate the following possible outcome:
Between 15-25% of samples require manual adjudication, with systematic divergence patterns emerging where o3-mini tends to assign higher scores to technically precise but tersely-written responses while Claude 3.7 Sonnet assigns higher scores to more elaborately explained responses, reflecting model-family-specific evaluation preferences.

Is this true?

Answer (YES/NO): NO